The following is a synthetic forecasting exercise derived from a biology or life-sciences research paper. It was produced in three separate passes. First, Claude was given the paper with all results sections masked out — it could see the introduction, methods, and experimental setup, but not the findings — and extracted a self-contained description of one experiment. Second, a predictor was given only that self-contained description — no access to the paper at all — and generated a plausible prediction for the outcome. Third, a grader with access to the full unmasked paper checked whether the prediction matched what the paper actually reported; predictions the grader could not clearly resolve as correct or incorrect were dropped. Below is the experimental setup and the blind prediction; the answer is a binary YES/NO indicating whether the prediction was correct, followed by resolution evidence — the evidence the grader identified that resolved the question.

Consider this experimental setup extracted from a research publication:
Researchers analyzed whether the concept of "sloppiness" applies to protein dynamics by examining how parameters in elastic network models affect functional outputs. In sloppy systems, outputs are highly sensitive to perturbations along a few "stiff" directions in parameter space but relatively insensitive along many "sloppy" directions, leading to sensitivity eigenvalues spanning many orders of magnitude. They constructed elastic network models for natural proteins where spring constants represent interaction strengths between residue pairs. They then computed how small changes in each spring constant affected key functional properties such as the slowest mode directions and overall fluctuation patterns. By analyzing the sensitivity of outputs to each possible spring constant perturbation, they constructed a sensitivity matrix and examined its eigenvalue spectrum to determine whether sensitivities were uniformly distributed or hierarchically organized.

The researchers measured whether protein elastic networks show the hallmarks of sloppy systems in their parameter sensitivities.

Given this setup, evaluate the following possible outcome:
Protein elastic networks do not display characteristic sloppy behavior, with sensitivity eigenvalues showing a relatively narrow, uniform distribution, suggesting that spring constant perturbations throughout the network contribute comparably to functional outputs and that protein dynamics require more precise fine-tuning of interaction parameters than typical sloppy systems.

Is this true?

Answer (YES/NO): NO